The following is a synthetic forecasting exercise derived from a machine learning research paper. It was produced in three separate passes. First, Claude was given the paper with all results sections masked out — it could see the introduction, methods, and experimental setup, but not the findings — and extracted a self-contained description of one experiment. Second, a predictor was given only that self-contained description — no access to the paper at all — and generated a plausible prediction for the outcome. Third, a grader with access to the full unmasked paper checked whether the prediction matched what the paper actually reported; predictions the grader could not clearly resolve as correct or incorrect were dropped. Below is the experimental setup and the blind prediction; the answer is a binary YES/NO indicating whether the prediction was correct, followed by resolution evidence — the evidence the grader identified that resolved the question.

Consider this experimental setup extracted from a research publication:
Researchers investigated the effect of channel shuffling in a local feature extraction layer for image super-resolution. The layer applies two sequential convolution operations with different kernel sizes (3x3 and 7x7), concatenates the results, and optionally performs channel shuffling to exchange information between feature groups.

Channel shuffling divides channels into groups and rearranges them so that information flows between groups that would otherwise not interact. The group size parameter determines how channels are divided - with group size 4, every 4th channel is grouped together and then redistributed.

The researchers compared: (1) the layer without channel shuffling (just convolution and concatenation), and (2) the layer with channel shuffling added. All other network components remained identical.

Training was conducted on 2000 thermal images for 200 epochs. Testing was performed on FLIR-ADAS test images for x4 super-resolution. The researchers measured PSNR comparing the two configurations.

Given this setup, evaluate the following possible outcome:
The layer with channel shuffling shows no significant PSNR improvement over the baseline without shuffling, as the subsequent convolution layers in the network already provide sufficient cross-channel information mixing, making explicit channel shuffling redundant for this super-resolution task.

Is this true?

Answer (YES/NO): NO